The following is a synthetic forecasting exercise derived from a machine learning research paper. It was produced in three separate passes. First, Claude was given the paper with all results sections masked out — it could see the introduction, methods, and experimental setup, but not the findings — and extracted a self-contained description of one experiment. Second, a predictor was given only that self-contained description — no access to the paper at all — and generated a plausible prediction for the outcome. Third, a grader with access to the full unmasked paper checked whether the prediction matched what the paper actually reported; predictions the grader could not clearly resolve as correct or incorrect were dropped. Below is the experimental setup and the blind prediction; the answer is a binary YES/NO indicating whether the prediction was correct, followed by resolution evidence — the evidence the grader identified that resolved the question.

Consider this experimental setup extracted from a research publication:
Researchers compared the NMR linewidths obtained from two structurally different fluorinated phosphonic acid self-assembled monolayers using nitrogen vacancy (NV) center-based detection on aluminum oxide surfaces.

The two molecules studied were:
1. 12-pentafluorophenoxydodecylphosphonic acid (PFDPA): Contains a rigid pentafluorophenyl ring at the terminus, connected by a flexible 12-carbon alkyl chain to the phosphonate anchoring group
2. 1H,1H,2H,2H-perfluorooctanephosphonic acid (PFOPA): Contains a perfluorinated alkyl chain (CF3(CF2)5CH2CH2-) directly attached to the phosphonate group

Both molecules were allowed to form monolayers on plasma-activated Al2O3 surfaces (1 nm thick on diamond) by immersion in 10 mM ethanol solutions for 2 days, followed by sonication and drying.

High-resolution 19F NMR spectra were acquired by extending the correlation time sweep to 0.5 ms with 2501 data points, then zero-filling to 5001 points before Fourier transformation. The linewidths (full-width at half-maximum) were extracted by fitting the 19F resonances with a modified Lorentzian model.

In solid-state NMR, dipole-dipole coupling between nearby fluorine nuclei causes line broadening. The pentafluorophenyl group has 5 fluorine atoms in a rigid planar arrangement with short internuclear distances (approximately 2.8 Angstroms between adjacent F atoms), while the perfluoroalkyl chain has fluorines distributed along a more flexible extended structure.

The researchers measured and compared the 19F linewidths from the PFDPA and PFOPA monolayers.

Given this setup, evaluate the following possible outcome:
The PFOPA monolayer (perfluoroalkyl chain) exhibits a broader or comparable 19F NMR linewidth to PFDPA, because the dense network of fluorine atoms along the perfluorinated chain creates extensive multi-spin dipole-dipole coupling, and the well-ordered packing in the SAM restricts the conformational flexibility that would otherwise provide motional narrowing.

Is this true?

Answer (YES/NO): YES